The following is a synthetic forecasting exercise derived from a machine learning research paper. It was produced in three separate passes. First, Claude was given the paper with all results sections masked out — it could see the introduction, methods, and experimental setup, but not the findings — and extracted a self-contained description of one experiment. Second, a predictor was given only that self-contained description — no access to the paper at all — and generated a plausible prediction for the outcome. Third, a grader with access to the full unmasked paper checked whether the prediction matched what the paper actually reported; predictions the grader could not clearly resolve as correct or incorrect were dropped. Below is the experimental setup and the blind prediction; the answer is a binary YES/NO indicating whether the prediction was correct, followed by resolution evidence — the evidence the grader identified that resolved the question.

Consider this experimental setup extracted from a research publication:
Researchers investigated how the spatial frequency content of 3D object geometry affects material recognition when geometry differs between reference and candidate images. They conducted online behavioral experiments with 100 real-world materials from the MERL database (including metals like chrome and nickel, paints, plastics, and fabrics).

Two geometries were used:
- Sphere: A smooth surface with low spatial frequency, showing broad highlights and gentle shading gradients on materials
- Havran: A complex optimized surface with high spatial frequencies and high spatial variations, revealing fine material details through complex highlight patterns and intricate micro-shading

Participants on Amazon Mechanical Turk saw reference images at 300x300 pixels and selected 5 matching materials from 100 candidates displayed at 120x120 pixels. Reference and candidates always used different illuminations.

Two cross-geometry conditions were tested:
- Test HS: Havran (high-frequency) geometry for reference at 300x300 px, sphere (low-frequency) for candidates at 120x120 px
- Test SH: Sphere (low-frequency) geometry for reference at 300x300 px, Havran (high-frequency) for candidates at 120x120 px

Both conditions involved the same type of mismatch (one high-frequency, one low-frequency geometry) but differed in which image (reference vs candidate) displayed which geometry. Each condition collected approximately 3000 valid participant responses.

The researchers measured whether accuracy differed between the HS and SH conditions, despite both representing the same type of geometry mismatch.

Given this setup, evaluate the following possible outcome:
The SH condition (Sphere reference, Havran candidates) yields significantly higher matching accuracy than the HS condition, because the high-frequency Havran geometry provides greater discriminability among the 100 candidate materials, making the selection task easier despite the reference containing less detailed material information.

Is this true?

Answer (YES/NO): NO